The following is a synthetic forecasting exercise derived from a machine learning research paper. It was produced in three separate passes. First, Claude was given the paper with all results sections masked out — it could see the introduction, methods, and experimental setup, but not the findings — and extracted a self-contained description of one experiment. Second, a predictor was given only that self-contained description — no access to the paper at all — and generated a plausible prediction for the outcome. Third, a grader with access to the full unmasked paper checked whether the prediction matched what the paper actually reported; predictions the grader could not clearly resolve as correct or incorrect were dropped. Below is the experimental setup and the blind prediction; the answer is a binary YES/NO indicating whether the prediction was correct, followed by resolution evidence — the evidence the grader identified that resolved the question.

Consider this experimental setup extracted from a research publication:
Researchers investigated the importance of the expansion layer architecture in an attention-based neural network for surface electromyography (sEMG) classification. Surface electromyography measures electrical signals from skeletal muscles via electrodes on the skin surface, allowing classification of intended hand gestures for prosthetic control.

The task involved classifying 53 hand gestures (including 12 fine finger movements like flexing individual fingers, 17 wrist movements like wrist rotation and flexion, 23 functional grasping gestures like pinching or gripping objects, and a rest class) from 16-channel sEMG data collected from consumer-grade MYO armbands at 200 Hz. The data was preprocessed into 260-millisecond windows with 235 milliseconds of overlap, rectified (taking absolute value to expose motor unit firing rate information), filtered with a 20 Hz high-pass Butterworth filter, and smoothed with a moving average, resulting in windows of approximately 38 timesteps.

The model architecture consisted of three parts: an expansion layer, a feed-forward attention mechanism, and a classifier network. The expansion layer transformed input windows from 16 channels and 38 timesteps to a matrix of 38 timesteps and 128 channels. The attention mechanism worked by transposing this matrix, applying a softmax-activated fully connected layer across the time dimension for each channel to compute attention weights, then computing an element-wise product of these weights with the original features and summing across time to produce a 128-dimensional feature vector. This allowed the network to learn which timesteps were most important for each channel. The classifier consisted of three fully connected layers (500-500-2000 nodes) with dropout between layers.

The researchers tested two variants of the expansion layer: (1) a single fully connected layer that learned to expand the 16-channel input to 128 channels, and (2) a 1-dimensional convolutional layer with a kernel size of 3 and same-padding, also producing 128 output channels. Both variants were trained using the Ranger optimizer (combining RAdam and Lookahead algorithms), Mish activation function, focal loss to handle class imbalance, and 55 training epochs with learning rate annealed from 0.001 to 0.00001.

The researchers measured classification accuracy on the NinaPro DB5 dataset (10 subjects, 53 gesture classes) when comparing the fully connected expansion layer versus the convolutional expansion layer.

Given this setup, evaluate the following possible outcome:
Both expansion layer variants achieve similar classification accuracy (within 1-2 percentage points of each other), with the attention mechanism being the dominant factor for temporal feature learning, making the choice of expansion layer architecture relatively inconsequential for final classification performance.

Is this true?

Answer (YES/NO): YES